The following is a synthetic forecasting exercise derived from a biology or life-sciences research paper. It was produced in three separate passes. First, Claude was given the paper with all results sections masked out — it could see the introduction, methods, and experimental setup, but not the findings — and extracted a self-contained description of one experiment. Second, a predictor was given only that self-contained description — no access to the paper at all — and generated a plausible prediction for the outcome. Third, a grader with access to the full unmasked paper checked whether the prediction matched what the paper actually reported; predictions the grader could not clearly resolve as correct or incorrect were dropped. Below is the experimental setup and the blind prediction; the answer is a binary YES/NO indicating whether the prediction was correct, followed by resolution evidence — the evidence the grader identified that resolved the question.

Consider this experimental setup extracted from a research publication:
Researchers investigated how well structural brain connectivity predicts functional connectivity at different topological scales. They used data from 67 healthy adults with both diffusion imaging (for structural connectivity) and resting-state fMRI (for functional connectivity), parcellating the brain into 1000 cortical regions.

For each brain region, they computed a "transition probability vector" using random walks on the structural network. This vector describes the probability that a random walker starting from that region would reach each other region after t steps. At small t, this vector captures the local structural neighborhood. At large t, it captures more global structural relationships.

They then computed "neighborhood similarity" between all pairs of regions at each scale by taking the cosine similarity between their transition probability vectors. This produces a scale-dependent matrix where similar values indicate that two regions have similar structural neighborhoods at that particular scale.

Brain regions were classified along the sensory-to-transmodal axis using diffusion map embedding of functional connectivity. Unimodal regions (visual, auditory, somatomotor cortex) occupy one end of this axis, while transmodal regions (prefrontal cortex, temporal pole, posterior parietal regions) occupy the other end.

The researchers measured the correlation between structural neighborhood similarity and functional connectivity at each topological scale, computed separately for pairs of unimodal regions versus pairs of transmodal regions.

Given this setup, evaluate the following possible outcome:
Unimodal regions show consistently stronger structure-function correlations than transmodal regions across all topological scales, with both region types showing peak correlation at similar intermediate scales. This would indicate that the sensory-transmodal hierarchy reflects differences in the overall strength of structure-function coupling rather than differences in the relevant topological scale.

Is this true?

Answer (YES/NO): NO